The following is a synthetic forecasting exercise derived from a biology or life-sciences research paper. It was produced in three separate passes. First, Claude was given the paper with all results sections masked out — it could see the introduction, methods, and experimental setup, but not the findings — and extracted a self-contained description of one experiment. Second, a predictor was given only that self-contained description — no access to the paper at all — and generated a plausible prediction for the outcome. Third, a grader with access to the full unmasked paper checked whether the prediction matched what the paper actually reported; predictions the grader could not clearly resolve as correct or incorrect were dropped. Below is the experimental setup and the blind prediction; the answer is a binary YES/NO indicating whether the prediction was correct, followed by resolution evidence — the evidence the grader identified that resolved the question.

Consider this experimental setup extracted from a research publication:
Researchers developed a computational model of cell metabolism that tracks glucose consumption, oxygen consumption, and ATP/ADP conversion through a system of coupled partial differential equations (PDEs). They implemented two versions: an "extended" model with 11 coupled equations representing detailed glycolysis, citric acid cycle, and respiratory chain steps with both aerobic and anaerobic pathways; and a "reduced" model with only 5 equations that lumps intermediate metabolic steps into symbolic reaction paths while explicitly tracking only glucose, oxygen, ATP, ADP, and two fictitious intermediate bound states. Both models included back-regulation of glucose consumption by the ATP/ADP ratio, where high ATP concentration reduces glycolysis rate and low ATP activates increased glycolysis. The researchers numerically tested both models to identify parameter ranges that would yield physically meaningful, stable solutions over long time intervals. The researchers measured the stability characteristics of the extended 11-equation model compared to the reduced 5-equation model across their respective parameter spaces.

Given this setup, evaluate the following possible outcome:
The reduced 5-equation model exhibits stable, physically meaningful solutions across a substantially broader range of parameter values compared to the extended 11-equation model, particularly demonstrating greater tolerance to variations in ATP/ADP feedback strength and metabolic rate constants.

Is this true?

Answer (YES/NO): YES